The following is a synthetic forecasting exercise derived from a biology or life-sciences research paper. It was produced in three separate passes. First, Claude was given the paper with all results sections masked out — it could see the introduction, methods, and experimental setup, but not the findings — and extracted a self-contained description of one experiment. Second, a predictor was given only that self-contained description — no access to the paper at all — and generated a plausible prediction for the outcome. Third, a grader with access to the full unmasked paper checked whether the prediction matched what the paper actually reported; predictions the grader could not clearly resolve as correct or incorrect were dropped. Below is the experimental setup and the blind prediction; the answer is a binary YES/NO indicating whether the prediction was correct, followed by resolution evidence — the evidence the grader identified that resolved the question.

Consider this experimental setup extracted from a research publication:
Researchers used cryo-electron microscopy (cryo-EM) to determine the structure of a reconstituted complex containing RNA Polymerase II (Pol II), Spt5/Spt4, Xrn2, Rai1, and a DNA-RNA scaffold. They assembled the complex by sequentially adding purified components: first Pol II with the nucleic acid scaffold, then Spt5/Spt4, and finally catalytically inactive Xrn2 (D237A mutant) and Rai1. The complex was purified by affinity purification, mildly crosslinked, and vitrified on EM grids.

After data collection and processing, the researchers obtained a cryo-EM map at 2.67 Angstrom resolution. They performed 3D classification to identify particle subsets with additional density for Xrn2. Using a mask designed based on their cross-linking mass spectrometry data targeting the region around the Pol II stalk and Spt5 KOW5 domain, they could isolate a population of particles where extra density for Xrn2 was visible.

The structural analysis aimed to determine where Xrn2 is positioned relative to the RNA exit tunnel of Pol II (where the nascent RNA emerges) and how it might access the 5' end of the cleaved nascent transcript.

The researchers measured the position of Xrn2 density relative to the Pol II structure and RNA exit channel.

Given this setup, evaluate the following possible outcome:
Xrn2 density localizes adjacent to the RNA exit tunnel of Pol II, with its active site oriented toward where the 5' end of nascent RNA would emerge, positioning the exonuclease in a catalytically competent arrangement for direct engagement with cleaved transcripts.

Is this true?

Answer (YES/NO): NO